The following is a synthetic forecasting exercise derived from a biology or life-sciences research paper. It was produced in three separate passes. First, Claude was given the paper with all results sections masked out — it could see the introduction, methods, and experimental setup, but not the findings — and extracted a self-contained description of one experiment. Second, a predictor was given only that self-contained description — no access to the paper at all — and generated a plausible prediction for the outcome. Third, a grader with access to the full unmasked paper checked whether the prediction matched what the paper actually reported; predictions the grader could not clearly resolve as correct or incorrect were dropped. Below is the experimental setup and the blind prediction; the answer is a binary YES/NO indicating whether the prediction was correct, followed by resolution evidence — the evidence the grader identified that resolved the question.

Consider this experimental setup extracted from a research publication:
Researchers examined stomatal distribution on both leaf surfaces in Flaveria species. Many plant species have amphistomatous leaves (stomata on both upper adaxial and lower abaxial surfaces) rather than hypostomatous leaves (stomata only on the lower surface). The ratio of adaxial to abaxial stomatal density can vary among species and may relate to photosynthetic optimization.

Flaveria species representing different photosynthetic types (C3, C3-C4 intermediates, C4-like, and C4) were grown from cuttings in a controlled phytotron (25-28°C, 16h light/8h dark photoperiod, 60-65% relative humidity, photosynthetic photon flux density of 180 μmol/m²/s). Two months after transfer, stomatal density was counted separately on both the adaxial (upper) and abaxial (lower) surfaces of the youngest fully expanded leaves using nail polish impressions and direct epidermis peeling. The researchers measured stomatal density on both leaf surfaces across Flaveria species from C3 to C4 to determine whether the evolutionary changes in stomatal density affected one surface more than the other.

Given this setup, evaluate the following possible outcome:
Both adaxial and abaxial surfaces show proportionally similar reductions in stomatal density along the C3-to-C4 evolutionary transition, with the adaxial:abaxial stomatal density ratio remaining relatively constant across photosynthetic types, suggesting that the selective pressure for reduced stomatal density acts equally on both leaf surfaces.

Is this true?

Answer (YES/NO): NO